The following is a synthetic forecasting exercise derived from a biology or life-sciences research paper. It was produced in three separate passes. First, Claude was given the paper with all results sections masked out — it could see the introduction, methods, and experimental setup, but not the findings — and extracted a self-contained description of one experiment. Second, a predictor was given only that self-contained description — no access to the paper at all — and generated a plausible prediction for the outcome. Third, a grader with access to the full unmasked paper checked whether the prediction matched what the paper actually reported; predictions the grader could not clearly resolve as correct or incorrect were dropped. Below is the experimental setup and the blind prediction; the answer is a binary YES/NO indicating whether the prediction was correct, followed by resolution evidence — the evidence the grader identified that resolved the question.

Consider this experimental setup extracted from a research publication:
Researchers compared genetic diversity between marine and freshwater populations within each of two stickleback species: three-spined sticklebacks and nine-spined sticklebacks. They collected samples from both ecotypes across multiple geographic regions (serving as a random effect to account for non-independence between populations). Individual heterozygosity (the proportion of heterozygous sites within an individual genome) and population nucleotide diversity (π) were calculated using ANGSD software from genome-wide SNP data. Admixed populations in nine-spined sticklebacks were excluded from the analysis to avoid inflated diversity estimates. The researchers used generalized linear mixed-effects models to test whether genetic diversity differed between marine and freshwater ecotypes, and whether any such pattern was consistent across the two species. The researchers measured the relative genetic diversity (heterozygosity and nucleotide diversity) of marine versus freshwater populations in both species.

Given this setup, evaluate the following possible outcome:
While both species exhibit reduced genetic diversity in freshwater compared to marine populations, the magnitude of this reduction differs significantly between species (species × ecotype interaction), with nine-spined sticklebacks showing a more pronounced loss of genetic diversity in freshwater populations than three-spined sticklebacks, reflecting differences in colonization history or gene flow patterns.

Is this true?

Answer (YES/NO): NO